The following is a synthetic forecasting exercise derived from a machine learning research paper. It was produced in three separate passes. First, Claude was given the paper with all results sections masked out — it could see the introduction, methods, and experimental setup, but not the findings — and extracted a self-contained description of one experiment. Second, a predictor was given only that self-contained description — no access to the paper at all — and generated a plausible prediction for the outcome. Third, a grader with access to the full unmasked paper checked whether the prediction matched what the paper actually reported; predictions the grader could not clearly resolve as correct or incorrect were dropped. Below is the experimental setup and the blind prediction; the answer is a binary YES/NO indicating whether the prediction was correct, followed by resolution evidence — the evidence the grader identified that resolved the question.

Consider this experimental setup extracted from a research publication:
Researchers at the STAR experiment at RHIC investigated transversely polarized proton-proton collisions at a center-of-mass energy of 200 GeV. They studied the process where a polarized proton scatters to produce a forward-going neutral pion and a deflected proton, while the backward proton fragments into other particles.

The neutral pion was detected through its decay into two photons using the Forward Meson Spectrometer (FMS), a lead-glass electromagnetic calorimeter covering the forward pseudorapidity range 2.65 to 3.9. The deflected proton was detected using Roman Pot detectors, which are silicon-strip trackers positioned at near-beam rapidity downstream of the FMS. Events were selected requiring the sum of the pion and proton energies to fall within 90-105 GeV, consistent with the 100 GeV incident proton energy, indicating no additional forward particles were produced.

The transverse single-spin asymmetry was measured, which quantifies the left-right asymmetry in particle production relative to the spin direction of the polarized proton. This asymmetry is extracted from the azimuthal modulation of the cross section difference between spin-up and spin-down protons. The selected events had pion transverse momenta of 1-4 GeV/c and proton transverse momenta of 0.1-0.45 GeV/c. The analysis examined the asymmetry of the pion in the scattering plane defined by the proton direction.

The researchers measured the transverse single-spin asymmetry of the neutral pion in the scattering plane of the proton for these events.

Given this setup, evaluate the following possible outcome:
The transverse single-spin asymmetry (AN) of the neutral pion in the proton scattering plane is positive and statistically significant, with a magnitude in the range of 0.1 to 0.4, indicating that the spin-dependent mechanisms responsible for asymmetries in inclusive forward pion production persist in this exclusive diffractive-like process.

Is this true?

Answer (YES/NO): NO